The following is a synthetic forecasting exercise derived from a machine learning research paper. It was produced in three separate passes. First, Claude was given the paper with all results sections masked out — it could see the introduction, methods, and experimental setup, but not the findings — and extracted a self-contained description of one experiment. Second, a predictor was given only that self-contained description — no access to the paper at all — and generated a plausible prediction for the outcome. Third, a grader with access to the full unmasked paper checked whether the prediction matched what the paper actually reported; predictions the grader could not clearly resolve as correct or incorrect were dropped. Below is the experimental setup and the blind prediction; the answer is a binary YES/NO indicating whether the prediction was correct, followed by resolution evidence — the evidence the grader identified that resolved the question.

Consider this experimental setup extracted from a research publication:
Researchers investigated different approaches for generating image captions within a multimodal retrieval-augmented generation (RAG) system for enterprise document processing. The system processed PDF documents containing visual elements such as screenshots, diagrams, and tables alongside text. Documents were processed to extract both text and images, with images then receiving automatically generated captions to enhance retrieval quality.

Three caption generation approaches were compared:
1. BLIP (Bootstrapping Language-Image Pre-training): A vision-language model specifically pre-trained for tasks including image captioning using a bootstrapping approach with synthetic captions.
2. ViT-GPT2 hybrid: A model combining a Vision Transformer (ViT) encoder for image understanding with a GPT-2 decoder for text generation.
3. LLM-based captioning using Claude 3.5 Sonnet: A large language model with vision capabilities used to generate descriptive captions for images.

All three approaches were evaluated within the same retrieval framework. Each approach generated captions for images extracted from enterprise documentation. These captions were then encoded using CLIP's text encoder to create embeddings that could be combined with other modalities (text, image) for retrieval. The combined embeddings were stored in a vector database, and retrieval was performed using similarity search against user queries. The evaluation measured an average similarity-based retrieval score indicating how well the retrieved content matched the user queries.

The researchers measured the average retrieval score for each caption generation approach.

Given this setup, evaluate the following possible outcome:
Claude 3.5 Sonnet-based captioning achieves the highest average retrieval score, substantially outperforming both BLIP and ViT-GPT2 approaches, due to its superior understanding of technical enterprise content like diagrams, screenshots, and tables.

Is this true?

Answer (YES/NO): YES